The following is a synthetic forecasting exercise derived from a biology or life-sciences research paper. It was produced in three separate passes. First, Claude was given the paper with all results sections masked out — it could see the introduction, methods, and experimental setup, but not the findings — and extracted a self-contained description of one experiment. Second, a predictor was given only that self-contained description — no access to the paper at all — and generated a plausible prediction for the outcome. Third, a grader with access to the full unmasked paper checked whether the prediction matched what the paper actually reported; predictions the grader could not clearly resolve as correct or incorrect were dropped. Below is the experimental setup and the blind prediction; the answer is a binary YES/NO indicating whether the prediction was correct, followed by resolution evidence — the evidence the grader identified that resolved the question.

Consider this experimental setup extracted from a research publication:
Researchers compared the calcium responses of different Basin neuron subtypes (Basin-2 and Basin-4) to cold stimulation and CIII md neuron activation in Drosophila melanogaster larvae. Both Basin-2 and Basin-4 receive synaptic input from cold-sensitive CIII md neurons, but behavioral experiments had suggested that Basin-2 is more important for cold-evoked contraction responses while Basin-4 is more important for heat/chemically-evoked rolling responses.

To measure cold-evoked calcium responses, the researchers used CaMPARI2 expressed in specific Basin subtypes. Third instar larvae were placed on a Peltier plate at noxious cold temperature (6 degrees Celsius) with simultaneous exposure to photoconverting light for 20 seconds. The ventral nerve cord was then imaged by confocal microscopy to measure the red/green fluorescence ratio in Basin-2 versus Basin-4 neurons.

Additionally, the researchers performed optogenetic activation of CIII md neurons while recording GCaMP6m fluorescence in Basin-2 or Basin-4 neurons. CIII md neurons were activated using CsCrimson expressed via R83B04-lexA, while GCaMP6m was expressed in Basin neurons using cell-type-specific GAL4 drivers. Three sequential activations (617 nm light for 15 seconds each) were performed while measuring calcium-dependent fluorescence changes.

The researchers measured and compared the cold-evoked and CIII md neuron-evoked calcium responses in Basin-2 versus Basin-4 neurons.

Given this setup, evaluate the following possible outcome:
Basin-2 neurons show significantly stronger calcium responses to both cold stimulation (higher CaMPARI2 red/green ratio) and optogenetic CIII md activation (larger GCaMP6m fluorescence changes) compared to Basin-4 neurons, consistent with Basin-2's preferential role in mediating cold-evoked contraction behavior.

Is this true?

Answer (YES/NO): NO